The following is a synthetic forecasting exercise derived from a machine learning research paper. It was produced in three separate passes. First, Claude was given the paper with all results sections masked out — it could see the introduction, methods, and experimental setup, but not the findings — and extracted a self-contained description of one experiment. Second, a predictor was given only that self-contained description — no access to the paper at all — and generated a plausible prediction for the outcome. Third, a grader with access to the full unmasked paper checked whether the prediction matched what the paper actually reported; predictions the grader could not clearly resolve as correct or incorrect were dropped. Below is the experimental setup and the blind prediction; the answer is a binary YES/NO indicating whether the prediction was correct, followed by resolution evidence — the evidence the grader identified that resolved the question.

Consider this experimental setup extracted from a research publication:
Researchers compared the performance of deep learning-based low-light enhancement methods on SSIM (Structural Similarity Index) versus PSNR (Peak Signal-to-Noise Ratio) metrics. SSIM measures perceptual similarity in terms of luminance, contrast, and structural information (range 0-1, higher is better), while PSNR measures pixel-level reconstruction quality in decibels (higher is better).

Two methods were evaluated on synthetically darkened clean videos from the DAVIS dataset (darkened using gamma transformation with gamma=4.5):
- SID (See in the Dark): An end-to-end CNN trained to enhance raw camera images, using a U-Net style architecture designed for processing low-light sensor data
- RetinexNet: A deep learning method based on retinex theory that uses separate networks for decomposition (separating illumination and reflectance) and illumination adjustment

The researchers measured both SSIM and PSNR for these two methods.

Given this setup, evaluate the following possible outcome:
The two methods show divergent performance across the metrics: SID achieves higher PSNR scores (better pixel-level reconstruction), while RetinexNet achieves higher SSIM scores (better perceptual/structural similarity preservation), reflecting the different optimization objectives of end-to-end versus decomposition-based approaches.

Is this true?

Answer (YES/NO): NO